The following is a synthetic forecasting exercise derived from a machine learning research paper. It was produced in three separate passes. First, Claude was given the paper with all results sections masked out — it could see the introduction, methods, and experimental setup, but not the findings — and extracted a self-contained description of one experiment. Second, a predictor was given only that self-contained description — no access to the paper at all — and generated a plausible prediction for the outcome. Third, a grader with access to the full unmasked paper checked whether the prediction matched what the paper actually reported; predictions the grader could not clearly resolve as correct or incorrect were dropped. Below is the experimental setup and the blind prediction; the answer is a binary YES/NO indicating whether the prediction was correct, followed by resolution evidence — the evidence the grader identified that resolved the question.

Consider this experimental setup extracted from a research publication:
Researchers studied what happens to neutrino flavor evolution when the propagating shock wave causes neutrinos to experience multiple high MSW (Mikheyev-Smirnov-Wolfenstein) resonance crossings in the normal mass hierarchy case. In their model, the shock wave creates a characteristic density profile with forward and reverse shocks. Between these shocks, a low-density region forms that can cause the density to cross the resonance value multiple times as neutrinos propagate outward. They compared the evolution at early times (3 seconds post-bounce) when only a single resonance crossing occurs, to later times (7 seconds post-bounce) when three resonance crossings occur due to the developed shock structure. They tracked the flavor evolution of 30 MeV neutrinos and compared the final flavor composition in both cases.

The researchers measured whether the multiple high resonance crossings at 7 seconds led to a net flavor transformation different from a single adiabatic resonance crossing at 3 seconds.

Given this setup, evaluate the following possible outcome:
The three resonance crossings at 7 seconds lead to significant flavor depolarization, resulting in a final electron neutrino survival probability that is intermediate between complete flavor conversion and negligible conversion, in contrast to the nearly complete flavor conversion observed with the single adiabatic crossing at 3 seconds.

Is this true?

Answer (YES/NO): NO